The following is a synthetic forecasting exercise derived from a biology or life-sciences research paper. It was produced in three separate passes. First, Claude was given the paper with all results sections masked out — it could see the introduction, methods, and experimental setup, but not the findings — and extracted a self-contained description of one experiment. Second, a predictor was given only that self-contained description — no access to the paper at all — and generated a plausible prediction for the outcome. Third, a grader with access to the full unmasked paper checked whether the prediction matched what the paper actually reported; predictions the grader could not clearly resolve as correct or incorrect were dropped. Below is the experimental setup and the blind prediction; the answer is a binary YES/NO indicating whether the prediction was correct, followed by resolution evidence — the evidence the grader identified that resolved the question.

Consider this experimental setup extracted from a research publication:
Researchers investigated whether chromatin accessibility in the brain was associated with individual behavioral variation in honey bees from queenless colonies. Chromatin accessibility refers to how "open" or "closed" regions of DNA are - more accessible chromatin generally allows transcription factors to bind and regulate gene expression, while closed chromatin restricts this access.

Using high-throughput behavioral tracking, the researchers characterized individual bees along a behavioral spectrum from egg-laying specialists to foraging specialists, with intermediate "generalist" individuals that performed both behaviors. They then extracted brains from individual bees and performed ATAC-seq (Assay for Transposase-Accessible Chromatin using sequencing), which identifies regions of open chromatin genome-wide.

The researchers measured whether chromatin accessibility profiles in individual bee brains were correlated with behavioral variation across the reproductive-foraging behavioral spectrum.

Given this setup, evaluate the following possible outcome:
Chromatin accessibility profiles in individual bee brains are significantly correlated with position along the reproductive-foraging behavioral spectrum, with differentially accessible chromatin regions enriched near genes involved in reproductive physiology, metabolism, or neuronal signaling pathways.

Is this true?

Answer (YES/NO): YES